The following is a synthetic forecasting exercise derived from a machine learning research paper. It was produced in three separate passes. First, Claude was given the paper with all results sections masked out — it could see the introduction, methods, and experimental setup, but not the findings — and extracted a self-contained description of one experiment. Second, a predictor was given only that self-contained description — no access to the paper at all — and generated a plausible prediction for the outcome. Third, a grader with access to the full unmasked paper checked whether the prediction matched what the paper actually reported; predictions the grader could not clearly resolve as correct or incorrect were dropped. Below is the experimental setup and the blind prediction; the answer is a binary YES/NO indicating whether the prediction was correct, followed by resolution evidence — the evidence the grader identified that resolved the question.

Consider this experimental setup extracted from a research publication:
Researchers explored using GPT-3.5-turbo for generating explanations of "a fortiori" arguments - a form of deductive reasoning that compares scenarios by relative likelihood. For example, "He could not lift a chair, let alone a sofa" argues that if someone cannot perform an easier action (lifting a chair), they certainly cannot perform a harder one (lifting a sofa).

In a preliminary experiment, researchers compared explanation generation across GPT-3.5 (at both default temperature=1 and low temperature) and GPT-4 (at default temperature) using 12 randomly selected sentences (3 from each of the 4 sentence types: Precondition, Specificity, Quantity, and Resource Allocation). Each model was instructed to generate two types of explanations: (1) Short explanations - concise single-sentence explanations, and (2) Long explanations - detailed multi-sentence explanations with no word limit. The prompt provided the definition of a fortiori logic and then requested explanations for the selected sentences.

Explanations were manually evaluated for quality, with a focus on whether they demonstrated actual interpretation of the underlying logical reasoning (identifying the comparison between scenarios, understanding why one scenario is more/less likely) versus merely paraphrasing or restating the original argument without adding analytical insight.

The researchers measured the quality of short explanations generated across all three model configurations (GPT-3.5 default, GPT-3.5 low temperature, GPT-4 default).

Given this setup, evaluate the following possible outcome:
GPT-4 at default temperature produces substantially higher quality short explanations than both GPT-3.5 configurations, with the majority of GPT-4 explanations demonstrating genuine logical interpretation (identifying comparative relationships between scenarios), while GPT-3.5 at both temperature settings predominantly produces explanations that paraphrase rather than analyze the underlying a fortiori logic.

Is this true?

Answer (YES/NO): NO